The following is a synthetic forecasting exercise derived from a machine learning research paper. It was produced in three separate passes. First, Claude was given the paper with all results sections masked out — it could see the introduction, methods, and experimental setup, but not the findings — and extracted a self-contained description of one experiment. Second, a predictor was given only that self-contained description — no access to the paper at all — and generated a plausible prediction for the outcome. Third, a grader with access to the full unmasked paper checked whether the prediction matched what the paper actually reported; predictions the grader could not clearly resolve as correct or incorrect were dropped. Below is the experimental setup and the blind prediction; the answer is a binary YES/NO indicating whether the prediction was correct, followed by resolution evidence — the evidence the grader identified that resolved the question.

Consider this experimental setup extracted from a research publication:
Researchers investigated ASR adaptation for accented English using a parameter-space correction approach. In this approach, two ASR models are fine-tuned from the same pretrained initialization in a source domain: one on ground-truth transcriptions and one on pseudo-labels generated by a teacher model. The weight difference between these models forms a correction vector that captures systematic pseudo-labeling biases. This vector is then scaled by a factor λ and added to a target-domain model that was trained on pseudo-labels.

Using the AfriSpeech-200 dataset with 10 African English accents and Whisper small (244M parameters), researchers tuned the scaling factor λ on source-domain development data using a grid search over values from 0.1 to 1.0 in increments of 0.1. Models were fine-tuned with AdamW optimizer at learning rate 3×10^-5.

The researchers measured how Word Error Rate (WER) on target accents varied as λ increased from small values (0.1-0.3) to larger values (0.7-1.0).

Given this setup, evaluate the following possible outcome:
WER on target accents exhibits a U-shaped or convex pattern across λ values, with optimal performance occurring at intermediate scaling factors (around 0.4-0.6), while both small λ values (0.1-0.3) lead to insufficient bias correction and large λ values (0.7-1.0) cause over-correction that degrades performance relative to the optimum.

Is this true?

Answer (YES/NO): NO